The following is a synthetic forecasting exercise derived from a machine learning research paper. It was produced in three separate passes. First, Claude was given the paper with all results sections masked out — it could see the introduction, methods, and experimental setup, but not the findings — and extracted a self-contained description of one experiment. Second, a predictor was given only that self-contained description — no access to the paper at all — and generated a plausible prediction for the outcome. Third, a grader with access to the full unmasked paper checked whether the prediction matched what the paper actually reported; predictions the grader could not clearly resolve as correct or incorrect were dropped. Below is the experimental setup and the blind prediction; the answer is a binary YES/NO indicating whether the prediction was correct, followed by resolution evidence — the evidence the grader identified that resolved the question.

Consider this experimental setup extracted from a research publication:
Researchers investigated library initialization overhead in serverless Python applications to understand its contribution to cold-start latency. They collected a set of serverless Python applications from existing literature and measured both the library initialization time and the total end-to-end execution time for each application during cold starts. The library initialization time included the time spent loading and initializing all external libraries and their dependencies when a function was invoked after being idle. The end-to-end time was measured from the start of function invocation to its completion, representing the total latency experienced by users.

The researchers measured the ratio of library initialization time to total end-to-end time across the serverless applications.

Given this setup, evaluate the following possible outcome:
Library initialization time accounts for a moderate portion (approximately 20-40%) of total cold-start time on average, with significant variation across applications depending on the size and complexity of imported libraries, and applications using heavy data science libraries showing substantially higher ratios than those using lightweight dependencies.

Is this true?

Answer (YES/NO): NO